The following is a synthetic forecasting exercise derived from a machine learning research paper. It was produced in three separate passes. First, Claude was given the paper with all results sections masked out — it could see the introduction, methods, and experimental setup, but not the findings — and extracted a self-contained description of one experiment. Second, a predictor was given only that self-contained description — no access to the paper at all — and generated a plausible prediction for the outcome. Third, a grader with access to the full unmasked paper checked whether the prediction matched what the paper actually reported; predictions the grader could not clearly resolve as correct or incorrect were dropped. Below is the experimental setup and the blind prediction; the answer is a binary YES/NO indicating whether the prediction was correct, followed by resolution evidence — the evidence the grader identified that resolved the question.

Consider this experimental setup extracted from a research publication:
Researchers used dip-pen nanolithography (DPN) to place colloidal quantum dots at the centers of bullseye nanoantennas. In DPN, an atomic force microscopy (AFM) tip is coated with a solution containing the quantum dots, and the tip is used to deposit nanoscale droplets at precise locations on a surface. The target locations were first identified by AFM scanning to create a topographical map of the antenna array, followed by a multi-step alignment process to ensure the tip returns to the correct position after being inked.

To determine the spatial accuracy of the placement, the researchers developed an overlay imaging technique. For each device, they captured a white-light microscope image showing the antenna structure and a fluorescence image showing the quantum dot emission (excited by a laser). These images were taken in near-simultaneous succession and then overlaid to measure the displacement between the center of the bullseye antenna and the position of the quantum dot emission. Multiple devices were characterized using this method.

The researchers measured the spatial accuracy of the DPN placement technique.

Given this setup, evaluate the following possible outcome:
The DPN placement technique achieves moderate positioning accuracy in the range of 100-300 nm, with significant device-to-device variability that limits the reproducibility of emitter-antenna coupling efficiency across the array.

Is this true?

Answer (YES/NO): NO